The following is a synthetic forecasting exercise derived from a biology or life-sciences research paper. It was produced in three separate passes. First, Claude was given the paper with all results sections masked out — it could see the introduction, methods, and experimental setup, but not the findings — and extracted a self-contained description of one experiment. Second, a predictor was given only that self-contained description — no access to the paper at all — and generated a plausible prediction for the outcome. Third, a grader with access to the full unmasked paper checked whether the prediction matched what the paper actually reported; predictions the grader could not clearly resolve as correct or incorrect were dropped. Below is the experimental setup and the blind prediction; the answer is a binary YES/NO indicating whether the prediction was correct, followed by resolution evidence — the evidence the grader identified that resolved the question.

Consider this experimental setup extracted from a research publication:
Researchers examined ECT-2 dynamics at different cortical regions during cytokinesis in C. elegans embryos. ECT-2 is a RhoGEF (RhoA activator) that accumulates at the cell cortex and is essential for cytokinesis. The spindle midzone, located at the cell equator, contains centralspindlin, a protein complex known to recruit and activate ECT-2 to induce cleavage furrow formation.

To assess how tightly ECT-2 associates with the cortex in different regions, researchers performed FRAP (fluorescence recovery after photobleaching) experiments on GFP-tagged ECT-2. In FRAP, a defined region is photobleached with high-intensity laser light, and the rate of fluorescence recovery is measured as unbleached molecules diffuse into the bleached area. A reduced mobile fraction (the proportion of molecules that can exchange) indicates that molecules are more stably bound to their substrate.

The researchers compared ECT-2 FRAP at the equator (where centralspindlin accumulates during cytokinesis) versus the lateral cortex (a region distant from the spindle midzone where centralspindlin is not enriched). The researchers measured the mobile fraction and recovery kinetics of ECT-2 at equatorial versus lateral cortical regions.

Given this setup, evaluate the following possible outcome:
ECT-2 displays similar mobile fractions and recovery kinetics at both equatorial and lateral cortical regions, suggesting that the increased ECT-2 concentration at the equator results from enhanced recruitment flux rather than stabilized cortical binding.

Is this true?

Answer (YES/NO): NO